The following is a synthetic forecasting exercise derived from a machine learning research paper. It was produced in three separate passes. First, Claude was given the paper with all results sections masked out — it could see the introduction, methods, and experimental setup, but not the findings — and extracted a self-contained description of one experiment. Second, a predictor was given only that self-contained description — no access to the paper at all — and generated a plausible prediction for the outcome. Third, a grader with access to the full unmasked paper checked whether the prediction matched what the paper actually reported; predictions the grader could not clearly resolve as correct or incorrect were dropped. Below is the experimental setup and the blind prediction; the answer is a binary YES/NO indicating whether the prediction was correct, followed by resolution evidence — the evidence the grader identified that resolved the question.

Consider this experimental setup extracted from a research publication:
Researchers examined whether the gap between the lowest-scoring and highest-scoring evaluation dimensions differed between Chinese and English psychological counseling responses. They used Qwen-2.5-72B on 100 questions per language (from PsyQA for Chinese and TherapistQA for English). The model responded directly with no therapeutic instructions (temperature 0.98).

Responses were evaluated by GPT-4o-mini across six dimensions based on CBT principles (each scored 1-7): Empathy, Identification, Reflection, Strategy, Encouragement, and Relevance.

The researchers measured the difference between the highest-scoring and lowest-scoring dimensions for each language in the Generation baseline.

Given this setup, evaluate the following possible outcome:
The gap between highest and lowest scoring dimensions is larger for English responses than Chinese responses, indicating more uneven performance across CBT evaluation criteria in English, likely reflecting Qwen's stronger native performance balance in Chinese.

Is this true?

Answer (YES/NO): NO